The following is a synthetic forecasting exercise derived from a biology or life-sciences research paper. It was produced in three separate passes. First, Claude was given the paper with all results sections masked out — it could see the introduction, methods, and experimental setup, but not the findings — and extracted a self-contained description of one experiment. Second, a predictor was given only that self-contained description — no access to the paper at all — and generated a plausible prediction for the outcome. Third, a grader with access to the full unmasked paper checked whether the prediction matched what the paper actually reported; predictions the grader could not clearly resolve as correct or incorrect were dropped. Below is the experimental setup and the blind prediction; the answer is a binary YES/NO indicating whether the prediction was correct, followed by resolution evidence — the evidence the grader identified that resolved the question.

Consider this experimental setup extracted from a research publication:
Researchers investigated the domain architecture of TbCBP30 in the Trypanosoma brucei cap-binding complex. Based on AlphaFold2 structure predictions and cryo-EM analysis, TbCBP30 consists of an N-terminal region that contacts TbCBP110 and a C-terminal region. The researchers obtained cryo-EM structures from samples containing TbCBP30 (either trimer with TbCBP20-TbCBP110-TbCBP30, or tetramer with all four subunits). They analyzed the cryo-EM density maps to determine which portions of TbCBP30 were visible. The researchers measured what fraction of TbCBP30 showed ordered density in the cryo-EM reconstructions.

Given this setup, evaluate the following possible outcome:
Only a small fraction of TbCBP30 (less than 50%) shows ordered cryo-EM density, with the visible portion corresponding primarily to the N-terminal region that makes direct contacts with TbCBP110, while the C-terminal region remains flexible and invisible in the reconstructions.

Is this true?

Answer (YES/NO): YES